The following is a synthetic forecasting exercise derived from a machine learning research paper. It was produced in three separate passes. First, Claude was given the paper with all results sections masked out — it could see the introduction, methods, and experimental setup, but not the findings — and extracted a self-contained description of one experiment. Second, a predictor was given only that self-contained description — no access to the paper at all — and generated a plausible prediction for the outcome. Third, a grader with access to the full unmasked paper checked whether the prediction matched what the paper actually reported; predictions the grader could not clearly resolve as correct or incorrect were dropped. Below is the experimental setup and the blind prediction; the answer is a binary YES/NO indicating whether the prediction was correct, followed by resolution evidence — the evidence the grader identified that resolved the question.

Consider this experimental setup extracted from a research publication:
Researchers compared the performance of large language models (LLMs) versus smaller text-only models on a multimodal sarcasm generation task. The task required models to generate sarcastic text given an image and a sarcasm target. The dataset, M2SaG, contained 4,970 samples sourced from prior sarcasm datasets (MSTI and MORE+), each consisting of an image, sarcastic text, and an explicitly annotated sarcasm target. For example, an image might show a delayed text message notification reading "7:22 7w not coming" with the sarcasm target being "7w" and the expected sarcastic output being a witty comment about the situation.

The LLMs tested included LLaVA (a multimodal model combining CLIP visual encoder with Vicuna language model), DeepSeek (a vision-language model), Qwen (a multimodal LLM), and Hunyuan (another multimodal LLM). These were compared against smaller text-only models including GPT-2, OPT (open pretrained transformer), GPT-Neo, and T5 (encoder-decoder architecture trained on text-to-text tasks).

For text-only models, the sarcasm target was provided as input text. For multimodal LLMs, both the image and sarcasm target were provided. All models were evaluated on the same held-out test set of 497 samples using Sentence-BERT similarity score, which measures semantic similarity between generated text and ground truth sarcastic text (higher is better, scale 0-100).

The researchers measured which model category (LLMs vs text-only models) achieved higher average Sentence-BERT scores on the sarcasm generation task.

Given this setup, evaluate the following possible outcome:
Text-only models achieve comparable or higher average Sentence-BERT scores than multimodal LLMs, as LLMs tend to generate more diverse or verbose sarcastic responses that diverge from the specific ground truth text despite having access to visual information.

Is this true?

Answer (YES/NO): YES